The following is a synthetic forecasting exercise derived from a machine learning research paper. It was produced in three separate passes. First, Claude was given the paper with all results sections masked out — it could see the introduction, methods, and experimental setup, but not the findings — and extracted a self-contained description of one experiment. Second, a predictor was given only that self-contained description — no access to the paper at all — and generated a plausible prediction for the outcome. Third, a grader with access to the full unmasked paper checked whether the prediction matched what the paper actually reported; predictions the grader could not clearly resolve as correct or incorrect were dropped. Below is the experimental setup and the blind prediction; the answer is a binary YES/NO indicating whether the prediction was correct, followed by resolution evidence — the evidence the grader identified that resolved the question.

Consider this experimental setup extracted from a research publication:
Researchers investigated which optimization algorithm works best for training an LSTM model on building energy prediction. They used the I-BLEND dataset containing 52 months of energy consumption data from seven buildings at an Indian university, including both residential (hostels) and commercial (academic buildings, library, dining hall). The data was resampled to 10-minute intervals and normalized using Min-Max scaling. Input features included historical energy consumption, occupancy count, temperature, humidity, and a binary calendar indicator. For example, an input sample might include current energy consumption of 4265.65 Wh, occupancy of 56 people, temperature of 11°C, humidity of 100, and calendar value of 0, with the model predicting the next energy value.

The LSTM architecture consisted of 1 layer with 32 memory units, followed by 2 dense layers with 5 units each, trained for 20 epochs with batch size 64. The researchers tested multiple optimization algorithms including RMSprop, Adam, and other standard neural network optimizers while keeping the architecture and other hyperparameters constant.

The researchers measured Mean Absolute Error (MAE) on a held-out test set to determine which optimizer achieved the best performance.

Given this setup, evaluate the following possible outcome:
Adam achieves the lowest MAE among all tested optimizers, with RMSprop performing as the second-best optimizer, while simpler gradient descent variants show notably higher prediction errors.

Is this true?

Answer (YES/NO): NO